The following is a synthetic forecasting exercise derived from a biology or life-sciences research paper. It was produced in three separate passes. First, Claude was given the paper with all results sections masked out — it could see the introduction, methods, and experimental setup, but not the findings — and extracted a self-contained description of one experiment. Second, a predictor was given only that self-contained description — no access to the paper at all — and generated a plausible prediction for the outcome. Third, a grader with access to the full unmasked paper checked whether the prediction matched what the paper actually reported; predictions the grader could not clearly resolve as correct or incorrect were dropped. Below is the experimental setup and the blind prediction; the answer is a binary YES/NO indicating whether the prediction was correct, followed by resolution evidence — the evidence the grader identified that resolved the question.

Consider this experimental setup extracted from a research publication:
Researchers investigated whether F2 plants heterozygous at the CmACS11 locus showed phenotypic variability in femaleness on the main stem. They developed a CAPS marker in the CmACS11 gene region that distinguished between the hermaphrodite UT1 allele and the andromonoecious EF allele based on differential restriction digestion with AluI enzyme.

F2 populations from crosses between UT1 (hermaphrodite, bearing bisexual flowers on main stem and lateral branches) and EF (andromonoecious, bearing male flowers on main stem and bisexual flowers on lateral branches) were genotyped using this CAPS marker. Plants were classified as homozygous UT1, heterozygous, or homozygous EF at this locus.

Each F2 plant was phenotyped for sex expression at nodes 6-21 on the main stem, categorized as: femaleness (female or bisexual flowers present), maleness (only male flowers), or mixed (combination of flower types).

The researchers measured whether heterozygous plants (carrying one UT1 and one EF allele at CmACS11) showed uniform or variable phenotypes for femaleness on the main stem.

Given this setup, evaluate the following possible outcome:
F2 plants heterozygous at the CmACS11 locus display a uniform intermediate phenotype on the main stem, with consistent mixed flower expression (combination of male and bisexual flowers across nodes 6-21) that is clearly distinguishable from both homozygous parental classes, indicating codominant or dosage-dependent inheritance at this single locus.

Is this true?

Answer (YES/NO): NO